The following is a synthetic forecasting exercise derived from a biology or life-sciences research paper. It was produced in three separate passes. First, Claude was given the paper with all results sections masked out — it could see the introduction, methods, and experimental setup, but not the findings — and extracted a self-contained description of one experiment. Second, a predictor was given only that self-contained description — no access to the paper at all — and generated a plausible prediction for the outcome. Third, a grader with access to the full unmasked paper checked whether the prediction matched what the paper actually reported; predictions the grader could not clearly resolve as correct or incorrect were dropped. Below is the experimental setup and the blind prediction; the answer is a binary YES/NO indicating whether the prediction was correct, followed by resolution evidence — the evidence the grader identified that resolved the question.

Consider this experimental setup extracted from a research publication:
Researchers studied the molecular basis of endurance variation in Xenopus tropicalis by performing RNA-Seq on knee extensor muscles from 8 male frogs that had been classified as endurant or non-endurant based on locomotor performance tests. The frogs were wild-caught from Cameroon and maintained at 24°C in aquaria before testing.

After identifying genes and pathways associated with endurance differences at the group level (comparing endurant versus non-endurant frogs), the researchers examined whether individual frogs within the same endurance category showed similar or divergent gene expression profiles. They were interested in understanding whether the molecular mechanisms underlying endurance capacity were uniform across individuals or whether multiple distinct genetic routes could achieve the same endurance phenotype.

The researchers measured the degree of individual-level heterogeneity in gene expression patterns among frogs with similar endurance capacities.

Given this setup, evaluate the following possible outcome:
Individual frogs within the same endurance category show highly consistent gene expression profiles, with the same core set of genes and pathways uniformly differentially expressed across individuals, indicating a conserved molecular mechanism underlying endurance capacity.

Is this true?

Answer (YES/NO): NO